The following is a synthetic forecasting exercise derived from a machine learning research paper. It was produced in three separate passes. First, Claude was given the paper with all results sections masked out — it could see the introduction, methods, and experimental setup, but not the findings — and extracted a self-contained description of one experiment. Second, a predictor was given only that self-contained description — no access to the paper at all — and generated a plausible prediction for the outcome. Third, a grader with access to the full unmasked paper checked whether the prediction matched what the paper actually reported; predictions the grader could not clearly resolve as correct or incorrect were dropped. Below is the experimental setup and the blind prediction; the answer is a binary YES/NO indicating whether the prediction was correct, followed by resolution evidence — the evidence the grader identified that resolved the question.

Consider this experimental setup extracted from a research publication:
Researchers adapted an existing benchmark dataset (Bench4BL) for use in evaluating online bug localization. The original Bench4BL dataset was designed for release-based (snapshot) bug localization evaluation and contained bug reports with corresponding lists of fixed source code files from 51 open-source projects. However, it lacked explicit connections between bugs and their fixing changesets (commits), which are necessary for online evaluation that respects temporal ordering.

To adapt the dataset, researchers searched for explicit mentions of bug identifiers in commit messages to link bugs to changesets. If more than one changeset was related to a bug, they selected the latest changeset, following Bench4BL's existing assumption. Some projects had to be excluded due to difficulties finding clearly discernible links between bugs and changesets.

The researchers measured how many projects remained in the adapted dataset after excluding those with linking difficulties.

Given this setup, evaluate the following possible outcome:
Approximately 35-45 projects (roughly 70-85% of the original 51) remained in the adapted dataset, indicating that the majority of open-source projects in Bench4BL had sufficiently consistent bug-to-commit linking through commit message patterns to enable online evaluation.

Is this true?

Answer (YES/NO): NO